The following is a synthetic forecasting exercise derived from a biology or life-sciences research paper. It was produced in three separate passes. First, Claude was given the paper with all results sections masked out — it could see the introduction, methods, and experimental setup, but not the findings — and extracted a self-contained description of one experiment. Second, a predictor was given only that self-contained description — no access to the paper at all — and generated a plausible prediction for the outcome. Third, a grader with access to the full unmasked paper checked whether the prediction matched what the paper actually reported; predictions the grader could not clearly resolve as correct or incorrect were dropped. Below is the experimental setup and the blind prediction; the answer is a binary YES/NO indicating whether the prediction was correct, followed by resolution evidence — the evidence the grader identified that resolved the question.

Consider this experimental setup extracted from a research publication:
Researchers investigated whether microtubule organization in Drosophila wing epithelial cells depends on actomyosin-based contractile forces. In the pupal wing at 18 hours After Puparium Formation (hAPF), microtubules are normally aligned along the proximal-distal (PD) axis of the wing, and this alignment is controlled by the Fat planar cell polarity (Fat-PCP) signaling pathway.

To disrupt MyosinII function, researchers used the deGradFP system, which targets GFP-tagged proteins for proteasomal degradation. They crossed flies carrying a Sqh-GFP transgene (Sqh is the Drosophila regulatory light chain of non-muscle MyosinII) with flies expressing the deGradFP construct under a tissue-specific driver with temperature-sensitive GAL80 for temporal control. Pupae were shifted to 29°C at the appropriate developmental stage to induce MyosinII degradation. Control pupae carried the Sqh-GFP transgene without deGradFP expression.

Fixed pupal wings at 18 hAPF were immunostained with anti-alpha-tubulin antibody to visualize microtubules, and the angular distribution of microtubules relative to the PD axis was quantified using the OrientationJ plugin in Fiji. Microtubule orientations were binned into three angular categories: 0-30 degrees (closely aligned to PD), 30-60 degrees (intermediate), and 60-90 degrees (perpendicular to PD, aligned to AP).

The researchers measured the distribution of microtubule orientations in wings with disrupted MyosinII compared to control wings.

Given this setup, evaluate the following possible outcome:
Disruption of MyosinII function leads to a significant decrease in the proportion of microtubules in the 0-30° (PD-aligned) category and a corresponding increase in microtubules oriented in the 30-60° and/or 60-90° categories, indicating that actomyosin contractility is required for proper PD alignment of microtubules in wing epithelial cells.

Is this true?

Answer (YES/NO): NO